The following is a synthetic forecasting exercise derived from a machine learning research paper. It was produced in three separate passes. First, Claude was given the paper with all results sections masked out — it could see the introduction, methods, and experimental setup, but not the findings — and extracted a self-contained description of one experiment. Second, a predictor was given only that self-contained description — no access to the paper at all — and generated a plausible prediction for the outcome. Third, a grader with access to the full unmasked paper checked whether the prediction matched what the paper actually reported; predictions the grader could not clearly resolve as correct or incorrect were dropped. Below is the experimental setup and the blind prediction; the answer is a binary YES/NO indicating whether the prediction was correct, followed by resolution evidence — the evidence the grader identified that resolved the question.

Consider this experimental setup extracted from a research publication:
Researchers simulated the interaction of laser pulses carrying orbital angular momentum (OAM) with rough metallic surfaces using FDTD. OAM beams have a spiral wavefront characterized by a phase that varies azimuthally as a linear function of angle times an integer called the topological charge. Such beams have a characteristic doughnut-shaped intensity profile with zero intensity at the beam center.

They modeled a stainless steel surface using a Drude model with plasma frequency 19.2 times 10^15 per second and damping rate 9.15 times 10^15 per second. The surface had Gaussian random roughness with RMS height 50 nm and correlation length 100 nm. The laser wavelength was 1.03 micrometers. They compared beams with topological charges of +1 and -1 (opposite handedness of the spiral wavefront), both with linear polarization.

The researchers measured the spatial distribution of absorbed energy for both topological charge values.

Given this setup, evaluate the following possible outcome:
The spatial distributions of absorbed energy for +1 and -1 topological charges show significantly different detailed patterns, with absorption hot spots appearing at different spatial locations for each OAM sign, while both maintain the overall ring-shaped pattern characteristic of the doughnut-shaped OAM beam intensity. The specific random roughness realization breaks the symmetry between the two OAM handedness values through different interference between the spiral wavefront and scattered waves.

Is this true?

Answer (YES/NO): NO